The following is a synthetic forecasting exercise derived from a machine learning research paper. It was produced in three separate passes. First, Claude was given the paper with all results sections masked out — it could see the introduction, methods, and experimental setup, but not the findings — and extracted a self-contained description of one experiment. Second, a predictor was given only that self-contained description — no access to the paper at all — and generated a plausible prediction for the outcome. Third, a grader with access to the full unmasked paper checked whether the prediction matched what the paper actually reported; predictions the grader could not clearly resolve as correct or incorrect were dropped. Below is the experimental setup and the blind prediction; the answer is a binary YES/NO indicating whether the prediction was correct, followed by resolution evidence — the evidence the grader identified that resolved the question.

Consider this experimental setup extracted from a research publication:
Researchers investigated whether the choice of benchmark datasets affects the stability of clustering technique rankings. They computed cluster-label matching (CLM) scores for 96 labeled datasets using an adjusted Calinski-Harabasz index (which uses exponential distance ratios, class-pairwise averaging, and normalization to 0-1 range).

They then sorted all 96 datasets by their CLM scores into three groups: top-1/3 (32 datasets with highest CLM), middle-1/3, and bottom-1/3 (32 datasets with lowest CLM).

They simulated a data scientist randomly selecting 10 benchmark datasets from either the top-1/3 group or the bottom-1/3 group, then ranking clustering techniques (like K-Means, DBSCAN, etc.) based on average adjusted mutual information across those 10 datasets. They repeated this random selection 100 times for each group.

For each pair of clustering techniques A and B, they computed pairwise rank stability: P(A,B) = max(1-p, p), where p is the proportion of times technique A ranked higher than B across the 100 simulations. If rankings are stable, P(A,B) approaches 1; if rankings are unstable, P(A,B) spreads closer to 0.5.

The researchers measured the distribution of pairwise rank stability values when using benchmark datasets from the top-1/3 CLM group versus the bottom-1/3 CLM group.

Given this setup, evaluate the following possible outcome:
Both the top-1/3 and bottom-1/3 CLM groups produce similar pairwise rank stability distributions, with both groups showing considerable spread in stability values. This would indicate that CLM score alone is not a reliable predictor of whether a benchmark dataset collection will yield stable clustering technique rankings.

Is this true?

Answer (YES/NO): NO